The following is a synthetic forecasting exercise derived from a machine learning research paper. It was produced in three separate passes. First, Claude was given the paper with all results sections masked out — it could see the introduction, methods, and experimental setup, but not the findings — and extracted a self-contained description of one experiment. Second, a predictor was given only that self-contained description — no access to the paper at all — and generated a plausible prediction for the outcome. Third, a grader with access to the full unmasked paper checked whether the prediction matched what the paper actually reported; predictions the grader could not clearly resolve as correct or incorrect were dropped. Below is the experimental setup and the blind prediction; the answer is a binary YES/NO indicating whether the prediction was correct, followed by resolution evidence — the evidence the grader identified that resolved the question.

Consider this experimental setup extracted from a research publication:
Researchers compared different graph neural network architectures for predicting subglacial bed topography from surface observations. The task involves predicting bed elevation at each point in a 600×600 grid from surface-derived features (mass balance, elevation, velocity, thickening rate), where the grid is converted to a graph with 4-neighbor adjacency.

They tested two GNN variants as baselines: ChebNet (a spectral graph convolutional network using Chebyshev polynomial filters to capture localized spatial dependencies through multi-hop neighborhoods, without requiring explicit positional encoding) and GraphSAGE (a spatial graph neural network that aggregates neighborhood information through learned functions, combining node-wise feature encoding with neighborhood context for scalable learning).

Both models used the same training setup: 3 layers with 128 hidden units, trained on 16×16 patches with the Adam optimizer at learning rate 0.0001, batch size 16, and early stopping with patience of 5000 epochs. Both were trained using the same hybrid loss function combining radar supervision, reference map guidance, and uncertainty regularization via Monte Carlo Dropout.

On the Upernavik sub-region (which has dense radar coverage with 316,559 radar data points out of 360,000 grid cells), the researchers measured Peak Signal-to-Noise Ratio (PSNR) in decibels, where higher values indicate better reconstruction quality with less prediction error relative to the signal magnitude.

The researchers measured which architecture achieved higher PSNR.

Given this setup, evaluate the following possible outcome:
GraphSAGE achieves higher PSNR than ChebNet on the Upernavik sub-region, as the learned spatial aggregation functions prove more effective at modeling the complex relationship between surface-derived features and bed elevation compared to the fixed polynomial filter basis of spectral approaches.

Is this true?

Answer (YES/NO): YES